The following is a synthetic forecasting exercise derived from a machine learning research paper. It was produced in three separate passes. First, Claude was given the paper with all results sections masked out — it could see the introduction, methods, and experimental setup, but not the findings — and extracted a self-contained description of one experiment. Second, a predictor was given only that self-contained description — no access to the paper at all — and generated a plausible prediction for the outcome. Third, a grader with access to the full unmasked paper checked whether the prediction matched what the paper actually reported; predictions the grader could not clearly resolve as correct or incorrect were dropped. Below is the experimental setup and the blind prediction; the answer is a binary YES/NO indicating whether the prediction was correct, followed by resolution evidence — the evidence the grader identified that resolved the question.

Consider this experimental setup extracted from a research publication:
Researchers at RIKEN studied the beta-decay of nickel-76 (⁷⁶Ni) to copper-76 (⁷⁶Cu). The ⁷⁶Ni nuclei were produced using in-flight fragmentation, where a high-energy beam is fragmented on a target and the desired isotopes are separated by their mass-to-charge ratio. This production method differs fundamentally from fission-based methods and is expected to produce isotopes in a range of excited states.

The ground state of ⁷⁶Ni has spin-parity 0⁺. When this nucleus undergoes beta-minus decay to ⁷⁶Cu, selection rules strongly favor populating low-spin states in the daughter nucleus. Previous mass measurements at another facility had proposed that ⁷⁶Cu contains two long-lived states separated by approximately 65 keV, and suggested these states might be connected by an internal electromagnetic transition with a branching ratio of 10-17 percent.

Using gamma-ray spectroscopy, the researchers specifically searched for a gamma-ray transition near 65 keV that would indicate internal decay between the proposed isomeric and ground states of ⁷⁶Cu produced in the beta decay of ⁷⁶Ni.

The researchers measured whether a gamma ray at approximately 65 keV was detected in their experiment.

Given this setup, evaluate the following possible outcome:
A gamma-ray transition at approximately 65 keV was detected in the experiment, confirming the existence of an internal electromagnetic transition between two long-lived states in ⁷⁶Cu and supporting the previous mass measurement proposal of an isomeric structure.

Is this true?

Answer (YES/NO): NO